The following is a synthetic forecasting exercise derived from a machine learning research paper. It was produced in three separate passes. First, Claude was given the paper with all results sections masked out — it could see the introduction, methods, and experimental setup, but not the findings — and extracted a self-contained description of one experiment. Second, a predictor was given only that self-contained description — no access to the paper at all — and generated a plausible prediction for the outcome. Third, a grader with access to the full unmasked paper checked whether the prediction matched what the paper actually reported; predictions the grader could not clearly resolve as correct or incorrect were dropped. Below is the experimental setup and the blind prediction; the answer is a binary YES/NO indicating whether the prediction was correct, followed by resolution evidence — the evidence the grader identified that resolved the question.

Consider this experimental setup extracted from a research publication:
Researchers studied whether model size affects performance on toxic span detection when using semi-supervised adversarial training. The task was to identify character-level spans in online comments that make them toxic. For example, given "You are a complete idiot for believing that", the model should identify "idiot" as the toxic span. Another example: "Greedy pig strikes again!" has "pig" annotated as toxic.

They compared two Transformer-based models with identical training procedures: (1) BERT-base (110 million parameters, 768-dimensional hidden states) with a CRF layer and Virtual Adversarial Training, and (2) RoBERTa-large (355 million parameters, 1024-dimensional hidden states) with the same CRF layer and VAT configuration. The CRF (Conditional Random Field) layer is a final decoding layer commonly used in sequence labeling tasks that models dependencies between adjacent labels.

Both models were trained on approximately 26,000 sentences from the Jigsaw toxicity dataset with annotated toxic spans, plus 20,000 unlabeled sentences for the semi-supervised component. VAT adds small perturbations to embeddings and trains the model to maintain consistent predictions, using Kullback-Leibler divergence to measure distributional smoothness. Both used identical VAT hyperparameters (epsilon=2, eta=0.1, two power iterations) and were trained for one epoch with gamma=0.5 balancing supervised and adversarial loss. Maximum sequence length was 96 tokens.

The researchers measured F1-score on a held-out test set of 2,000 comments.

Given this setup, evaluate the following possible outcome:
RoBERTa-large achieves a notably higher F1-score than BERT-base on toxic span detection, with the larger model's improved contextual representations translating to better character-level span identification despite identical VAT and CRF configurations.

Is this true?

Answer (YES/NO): NO